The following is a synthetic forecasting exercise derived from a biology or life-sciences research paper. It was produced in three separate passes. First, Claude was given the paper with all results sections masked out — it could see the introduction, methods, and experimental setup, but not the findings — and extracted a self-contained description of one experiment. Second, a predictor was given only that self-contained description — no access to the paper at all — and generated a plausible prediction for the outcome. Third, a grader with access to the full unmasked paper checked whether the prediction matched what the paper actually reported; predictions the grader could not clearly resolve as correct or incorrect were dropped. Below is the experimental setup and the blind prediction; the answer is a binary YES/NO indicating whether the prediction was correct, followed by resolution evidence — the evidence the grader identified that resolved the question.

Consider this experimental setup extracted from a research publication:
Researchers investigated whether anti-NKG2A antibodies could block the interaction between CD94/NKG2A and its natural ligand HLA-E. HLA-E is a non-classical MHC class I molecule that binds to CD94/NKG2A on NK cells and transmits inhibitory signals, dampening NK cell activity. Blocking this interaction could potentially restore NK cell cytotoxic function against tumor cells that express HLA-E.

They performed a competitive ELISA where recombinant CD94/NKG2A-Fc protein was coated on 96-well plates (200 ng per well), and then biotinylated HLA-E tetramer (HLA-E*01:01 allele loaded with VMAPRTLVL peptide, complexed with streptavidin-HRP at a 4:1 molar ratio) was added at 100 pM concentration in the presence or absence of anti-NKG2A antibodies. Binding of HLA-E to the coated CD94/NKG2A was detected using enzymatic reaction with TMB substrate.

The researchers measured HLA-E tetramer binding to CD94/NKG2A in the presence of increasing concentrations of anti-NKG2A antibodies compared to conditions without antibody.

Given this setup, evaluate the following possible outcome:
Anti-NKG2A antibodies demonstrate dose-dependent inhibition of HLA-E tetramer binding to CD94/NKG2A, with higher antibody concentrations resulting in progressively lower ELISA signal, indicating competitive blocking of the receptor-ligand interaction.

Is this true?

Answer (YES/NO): YES